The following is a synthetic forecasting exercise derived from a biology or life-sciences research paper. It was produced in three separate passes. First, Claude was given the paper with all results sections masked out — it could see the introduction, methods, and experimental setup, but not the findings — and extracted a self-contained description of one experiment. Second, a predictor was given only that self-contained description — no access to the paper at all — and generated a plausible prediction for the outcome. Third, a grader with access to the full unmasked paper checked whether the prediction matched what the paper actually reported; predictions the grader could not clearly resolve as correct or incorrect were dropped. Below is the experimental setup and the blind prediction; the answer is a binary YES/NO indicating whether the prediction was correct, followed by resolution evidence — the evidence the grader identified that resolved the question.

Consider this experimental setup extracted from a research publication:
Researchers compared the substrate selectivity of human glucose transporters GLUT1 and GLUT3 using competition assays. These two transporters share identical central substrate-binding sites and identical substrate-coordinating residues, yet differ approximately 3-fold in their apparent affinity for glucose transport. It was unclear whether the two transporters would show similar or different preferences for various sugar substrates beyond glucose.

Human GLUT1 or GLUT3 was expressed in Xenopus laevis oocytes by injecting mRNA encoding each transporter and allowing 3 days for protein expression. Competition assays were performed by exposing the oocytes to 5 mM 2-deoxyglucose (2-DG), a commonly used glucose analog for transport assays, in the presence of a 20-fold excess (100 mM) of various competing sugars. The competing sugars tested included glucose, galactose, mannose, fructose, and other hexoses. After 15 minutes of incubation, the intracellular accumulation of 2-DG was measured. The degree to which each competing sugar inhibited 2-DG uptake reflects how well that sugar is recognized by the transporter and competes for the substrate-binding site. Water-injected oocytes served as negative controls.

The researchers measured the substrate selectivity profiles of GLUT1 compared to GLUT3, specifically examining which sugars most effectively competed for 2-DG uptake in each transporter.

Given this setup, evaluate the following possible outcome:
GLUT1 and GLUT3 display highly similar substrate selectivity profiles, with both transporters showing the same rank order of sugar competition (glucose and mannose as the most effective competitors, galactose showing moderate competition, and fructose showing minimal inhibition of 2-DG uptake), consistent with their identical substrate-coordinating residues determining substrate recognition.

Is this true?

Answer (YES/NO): YES